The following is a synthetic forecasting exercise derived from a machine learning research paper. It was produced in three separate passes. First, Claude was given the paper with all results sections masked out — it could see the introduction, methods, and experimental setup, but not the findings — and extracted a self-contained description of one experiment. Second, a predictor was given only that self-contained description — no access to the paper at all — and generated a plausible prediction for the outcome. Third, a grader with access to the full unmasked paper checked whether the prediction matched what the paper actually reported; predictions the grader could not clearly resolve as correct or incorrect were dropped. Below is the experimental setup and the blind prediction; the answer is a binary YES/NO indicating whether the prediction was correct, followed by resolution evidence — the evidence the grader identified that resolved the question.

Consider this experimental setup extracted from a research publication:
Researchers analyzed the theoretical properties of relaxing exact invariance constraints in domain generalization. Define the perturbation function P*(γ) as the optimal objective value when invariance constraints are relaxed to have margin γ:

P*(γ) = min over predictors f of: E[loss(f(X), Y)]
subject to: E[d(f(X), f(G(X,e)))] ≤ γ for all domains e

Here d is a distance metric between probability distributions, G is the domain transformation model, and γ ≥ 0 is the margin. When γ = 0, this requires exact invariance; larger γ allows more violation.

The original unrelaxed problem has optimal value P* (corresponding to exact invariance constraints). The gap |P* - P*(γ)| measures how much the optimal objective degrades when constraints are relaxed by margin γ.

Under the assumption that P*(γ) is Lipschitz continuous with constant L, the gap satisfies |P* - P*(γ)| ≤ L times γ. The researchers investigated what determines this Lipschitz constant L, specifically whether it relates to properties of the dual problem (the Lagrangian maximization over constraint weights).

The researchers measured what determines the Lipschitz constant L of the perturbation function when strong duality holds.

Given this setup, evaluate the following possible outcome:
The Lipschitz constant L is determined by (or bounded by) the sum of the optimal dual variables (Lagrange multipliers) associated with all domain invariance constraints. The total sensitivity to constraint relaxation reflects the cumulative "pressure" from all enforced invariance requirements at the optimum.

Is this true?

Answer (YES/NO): YES